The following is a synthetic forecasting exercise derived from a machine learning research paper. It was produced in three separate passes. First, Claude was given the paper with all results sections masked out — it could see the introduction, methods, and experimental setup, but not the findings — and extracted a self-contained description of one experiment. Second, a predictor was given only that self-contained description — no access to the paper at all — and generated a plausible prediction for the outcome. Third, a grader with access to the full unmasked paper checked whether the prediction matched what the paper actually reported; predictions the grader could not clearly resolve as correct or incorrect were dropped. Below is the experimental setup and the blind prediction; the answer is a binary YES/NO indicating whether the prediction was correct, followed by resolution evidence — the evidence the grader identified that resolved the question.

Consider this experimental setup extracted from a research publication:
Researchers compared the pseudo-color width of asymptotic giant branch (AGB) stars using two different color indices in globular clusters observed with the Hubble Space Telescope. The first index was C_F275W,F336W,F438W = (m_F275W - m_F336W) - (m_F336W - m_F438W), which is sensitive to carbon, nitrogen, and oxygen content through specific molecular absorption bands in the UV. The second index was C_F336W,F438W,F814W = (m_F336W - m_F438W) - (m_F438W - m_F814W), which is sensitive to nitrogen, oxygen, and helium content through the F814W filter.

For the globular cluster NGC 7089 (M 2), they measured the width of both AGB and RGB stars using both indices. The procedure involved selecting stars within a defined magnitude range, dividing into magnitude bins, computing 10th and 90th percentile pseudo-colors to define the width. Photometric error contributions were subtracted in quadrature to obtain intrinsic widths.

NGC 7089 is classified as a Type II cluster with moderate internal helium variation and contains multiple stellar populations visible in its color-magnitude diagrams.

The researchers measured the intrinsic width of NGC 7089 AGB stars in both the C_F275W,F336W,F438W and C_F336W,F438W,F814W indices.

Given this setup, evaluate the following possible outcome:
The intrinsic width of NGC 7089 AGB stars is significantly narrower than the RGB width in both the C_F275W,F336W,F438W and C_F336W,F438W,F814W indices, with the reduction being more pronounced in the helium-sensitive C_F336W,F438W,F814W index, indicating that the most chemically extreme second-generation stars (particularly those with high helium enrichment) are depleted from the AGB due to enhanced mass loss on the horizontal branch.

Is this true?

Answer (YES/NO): NO